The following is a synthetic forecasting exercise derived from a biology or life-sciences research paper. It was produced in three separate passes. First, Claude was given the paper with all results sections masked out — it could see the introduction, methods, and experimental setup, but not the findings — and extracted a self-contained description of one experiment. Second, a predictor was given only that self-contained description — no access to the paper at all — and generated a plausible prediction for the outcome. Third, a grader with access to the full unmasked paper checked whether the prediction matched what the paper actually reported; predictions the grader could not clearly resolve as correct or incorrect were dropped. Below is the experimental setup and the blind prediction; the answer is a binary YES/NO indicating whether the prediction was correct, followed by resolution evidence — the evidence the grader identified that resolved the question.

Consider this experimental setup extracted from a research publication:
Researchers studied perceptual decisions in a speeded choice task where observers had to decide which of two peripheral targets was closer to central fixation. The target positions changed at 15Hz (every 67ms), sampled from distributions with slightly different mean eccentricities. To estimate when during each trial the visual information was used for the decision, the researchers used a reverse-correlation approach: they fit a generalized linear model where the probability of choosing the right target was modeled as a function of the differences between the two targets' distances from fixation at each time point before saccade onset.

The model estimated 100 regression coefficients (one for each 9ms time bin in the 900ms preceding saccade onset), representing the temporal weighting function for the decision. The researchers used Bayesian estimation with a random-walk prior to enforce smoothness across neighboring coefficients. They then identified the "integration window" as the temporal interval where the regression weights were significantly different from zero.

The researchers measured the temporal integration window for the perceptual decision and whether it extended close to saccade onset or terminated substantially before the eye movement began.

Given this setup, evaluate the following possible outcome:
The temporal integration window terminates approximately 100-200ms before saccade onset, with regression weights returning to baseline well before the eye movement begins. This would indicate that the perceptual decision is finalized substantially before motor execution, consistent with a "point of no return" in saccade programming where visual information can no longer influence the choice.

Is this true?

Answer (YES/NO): NO